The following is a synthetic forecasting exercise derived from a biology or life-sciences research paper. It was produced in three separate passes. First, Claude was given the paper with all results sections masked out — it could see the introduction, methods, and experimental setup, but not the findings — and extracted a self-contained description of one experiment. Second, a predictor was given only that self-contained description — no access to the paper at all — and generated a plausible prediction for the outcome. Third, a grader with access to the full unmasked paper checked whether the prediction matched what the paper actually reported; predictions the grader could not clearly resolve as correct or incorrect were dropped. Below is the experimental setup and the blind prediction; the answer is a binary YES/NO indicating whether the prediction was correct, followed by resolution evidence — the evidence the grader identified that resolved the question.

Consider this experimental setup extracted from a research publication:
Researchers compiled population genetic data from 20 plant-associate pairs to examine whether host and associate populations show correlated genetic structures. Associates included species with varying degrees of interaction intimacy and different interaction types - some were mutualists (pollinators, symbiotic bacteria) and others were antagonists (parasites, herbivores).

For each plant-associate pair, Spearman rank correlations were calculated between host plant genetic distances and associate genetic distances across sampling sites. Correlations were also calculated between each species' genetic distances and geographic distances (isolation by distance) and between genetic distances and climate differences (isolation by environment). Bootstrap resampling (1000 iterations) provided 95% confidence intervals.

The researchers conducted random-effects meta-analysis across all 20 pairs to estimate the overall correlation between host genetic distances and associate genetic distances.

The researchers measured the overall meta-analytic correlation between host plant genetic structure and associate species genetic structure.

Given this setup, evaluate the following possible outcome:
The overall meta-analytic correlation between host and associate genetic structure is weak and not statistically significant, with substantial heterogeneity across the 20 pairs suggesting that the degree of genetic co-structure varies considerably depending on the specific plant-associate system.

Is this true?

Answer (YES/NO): NO